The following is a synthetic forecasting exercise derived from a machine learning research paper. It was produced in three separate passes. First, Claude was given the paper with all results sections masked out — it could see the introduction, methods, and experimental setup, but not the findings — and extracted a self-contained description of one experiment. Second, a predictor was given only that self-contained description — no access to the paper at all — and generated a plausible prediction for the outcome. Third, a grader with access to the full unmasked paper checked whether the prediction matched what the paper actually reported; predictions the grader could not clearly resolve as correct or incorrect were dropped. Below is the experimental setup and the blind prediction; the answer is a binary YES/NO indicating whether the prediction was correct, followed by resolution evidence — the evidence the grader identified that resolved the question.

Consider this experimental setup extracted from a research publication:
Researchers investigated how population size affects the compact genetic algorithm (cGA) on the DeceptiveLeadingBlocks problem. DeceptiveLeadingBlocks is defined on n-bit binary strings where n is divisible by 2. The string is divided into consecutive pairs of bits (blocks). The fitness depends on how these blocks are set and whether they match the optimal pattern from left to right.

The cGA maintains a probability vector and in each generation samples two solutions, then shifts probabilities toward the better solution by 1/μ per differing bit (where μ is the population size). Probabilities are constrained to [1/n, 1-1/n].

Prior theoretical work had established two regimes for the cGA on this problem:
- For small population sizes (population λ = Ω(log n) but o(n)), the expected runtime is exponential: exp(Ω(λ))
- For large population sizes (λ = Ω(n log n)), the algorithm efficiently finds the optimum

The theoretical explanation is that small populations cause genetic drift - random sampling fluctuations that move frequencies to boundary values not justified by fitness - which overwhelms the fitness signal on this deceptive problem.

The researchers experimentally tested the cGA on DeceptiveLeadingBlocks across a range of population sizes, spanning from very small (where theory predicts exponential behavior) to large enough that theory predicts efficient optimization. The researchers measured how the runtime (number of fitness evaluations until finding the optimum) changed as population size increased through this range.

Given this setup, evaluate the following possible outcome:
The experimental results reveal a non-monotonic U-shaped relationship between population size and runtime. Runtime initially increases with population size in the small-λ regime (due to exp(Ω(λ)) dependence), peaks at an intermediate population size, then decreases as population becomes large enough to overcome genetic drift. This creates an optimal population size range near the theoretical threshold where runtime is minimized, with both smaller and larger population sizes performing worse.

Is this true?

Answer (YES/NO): NO